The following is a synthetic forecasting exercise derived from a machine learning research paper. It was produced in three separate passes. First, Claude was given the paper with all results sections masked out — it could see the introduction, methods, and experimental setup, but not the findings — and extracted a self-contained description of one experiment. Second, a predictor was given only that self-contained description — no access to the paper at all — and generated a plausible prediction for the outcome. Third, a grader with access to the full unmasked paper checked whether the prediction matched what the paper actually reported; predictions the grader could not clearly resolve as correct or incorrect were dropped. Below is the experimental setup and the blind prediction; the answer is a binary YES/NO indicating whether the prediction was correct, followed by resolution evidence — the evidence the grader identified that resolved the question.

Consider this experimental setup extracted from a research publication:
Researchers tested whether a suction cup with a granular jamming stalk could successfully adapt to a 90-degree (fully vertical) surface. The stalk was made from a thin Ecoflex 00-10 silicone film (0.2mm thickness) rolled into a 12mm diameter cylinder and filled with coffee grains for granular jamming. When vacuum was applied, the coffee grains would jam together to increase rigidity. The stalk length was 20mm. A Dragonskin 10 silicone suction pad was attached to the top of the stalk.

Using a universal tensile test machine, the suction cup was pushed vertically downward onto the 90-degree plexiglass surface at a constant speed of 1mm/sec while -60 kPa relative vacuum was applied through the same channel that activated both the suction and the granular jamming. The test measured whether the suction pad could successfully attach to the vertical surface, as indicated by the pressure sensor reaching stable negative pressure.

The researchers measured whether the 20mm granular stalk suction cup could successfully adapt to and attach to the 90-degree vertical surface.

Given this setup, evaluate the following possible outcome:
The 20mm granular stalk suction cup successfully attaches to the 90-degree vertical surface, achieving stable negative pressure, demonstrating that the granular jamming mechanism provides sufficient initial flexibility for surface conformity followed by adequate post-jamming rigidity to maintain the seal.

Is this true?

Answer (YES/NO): NO